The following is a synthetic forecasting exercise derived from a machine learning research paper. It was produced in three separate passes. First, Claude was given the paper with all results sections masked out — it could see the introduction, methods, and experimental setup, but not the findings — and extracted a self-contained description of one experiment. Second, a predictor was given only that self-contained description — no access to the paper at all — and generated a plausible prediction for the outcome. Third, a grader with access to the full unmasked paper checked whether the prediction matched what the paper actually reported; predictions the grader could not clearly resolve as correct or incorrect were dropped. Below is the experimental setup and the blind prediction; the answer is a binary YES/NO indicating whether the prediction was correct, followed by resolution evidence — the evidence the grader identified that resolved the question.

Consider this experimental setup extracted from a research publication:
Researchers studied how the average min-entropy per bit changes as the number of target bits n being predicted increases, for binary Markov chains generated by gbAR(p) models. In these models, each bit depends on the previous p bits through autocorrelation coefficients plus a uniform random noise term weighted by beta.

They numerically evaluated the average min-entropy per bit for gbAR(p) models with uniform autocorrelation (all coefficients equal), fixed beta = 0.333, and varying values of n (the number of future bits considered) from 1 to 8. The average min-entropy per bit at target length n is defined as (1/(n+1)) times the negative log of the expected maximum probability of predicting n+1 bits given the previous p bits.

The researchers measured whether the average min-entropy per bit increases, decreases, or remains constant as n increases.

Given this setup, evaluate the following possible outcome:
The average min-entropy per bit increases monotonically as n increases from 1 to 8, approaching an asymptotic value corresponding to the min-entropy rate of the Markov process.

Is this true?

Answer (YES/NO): NO